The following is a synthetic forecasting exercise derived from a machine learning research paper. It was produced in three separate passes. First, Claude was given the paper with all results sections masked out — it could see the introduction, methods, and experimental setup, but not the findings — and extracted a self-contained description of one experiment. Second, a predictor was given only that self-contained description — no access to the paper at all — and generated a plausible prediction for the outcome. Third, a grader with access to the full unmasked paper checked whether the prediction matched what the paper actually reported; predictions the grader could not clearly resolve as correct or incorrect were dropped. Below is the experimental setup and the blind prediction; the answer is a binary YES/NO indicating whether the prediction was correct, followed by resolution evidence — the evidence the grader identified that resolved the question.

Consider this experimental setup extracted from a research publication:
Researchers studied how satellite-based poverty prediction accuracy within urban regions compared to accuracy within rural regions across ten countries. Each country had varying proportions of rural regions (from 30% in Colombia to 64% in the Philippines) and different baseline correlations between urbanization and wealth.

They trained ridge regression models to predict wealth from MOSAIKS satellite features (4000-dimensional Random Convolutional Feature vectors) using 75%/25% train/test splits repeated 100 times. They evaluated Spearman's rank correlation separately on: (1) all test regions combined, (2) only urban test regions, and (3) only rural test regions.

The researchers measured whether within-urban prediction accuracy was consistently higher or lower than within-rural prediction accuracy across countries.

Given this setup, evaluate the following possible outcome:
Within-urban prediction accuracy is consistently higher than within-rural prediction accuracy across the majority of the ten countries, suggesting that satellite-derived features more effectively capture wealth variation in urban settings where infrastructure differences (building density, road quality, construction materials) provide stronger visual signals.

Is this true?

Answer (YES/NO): NO